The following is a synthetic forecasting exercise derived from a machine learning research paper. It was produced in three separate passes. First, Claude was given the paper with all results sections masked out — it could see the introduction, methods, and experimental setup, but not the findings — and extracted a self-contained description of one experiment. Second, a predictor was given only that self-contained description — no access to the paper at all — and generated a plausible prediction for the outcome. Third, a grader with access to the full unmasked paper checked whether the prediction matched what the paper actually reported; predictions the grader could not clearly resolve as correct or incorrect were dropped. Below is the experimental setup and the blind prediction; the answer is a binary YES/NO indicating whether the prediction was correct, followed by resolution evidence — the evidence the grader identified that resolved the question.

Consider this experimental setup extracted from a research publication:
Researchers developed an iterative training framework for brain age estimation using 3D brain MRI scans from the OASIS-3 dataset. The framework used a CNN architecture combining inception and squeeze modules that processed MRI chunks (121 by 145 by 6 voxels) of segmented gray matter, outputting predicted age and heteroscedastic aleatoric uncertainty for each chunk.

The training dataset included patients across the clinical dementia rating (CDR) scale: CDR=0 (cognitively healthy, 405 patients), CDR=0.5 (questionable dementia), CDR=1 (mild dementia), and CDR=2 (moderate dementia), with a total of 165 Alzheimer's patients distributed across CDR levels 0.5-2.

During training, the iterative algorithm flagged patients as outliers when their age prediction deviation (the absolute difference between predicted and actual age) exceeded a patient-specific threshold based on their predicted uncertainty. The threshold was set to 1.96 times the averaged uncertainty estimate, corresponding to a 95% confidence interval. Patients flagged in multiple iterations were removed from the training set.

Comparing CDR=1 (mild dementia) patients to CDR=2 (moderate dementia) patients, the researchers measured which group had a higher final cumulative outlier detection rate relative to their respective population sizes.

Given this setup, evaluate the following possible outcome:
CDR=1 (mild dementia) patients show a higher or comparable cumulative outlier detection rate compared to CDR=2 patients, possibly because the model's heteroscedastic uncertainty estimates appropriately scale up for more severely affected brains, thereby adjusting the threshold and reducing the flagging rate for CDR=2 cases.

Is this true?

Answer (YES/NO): NO